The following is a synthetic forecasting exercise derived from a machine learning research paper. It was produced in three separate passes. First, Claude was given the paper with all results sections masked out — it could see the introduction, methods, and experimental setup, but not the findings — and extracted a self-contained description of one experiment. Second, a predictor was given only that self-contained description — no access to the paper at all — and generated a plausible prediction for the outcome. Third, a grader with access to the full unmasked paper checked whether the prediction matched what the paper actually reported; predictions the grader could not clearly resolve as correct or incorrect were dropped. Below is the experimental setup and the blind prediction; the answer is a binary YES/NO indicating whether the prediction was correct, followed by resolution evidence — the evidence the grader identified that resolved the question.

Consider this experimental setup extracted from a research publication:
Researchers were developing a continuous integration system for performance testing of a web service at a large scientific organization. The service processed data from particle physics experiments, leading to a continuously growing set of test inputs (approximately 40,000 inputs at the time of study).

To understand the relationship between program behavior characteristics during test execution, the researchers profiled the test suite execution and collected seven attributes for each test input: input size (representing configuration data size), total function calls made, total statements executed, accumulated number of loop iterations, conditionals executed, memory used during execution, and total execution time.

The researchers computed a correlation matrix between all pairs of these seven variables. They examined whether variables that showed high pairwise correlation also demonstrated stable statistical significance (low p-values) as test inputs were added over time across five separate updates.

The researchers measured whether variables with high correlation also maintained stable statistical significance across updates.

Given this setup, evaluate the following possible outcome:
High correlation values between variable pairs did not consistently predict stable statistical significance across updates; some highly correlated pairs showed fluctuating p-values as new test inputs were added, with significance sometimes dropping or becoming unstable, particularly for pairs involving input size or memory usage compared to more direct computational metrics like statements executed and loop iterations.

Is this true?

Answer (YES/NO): NO